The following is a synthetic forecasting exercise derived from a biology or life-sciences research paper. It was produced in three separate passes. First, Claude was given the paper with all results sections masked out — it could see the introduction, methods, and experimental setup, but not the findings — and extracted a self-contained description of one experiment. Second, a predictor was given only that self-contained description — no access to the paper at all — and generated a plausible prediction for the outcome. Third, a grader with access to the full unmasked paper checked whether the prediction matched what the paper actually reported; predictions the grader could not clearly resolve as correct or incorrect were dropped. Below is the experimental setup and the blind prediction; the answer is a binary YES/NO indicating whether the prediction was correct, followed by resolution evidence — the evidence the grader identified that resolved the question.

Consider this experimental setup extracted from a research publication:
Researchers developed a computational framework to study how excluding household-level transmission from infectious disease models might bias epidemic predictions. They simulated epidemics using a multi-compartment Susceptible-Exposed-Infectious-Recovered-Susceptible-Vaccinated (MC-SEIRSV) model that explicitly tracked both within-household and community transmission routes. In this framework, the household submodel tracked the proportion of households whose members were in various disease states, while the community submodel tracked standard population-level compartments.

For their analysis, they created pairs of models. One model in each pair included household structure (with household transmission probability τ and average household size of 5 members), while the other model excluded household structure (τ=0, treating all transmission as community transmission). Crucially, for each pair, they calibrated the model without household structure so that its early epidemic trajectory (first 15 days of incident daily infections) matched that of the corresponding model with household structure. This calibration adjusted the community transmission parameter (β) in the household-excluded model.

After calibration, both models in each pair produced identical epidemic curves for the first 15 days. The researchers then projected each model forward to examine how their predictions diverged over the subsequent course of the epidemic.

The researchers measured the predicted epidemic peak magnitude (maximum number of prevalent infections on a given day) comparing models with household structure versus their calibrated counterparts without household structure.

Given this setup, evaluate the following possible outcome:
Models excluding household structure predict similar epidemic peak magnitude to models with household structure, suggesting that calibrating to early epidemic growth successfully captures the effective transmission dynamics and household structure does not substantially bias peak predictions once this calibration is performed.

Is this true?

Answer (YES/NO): NO